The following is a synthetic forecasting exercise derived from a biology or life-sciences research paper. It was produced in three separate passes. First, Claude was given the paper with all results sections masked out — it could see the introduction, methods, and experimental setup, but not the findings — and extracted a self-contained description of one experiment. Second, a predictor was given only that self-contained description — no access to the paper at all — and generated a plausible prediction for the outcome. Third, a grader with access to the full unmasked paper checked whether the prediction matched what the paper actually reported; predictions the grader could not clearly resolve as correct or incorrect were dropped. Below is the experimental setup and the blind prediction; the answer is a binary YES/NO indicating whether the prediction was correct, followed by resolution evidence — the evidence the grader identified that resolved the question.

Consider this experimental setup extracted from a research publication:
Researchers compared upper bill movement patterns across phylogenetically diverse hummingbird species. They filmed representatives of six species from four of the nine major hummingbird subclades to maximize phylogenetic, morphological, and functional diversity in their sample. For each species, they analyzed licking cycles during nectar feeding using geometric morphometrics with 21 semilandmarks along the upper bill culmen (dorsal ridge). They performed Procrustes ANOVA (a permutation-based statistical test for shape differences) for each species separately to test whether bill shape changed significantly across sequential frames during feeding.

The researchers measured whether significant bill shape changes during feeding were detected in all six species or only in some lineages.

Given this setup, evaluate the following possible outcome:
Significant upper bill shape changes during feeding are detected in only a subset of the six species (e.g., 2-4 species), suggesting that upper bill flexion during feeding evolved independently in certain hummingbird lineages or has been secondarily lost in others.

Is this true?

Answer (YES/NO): NO